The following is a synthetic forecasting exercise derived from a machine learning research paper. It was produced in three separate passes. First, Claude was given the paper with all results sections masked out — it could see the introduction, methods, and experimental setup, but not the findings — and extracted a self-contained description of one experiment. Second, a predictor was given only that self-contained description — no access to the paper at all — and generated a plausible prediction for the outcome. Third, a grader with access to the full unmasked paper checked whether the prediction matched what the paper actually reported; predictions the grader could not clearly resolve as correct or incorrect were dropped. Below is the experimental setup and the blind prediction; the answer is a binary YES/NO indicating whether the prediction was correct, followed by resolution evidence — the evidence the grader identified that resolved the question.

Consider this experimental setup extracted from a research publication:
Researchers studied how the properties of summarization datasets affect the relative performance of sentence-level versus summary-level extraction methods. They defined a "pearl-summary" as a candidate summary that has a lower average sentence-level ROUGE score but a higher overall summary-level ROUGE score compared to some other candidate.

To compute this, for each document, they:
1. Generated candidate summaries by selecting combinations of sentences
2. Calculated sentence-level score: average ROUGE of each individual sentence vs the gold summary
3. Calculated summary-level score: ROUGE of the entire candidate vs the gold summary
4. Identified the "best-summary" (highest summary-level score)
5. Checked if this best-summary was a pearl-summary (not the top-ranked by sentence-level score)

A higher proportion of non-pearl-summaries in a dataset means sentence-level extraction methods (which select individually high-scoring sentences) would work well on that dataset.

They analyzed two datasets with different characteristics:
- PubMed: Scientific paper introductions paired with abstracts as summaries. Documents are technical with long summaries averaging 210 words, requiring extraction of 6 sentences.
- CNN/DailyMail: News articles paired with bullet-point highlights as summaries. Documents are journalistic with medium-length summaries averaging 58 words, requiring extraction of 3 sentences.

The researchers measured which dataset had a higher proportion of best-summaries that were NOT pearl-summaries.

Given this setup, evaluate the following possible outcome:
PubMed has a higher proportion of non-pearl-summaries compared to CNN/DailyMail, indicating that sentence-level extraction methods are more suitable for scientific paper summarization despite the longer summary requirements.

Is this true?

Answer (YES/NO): YES